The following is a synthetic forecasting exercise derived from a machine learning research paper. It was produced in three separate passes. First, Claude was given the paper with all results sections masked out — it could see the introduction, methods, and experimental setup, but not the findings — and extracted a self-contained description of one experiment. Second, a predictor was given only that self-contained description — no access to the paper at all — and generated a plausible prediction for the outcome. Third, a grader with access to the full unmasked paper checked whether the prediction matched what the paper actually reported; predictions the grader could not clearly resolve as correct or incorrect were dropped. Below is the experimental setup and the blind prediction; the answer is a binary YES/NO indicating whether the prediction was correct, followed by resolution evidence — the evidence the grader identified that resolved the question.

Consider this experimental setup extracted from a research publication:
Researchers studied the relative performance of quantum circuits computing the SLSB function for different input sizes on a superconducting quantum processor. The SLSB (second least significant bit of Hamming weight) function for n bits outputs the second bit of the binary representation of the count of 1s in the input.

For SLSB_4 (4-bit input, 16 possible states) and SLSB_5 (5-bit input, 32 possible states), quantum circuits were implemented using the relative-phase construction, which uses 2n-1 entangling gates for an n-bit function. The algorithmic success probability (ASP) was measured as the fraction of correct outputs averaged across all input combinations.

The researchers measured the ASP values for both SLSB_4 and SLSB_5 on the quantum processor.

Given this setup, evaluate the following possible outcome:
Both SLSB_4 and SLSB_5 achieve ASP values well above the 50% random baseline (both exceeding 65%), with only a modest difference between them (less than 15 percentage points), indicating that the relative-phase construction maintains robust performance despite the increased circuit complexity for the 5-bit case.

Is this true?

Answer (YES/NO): YES